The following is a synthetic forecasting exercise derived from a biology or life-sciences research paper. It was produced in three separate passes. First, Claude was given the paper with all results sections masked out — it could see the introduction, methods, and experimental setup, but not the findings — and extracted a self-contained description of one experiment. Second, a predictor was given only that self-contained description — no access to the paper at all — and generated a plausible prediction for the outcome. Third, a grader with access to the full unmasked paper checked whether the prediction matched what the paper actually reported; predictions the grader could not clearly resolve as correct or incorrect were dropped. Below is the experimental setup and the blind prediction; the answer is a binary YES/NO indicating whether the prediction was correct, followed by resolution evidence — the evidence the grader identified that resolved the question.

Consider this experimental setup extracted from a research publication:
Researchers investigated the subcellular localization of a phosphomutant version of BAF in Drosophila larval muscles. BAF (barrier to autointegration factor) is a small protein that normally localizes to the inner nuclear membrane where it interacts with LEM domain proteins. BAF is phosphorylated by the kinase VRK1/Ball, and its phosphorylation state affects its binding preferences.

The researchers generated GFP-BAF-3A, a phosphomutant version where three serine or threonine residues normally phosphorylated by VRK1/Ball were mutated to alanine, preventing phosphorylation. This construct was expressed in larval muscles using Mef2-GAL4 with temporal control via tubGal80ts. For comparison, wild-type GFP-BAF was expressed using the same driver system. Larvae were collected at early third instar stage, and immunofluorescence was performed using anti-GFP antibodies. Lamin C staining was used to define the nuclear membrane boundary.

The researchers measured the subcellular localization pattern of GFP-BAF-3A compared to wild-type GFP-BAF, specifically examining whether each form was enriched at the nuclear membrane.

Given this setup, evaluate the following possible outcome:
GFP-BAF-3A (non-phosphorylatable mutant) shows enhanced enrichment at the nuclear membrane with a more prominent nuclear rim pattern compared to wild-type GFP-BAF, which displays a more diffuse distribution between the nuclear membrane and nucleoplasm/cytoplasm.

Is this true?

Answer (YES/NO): NO